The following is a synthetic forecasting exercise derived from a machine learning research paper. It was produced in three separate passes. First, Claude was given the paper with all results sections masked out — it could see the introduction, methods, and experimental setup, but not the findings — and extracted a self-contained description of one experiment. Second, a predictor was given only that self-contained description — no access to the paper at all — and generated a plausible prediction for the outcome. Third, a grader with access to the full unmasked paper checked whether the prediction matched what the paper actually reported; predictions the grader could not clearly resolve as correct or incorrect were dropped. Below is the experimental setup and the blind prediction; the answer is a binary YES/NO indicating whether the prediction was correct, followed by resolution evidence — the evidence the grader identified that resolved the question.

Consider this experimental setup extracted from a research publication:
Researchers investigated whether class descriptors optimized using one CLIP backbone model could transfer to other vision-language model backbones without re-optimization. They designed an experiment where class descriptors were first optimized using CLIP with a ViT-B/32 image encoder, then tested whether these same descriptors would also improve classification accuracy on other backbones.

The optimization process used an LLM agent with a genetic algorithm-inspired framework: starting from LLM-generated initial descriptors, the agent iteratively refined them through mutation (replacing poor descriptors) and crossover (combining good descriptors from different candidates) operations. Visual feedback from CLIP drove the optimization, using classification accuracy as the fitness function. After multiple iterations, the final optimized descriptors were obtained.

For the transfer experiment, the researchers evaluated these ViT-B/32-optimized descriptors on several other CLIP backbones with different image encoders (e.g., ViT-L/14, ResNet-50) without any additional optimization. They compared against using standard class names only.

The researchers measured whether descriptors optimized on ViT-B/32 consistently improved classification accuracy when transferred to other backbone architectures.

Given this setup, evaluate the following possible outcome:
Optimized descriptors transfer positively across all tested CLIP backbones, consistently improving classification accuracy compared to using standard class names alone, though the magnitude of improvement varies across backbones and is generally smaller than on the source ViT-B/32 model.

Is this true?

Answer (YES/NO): NO